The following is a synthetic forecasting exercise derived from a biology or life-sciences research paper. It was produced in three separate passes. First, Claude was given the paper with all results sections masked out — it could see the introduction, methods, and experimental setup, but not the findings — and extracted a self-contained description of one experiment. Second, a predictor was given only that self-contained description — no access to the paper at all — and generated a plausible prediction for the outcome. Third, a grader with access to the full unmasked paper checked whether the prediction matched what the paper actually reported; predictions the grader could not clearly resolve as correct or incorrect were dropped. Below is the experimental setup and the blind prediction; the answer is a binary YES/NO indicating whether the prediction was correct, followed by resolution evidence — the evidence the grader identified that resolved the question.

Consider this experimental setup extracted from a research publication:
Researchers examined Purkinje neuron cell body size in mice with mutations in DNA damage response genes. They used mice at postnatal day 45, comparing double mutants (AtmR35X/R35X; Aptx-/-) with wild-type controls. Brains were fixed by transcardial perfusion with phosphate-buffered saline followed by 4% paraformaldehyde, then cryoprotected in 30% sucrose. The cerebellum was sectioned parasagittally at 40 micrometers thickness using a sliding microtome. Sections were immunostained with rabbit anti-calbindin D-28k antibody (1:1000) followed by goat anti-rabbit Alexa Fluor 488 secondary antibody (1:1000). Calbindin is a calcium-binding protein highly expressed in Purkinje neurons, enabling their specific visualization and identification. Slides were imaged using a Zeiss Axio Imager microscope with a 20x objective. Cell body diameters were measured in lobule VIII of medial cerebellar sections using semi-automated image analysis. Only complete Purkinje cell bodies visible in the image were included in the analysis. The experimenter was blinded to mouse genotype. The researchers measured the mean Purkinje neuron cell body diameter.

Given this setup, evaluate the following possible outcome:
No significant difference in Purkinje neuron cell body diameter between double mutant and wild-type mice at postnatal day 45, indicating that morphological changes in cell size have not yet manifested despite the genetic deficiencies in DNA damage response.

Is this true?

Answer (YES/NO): NO